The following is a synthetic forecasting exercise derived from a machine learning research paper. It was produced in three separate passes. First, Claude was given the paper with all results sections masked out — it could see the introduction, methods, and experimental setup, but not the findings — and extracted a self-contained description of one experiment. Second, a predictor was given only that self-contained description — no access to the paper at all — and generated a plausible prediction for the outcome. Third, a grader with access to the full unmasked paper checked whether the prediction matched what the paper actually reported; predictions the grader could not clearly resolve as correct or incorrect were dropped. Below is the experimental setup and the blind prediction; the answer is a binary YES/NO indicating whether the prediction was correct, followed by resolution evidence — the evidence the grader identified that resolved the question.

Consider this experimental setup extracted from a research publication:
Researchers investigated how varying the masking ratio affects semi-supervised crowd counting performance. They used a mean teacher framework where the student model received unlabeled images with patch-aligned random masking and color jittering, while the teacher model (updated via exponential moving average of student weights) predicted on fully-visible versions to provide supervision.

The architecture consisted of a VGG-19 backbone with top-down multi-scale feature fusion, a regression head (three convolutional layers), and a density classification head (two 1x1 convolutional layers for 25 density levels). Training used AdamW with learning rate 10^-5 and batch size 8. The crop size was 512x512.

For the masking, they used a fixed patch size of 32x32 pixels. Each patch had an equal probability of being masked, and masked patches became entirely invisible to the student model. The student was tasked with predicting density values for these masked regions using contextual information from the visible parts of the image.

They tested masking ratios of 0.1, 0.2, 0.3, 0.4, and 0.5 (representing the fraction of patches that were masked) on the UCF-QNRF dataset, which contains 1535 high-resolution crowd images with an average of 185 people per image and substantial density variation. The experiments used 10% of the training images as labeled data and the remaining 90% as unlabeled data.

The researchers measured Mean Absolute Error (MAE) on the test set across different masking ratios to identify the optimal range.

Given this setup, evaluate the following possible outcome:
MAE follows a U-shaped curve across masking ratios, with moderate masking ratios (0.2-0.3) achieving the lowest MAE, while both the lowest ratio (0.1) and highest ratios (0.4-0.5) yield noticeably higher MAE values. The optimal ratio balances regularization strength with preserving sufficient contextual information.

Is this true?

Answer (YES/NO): YES